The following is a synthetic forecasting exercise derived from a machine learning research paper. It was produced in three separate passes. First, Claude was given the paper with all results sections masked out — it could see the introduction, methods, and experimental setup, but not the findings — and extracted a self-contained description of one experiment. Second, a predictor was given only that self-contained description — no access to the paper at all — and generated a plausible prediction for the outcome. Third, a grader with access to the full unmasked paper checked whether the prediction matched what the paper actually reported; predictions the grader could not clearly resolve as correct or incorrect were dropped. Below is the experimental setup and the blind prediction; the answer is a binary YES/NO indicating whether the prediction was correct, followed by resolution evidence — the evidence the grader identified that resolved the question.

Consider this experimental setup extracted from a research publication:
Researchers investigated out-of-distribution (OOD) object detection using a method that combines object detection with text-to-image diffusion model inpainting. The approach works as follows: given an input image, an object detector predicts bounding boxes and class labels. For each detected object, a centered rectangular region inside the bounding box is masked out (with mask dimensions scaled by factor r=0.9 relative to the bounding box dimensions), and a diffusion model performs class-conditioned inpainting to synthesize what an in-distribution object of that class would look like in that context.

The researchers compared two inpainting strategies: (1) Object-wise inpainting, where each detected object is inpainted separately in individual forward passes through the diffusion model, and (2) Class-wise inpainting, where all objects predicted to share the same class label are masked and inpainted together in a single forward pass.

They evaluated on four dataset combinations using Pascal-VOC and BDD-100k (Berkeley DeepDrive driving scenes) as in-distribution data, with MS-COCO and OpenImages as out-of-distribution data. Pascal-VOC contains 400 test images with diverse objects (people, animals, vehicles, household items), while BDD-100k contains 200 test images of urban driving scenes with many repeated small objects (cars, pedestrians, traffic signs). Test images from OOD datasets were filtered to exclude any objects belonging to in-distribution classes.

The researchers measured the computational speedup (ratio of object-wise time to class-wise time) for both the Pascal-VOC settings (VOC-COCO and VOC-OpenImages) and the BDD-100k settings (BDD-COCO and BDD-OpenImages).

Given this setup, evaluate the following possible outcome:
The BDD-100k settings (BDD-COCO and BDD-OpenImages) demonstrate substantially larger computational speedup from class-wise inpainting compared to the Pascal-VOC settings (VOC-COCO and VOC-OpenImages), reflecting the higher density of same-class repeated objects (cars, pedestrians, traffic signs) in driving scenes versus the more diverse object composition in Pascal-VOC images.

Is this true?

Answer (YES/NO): YES